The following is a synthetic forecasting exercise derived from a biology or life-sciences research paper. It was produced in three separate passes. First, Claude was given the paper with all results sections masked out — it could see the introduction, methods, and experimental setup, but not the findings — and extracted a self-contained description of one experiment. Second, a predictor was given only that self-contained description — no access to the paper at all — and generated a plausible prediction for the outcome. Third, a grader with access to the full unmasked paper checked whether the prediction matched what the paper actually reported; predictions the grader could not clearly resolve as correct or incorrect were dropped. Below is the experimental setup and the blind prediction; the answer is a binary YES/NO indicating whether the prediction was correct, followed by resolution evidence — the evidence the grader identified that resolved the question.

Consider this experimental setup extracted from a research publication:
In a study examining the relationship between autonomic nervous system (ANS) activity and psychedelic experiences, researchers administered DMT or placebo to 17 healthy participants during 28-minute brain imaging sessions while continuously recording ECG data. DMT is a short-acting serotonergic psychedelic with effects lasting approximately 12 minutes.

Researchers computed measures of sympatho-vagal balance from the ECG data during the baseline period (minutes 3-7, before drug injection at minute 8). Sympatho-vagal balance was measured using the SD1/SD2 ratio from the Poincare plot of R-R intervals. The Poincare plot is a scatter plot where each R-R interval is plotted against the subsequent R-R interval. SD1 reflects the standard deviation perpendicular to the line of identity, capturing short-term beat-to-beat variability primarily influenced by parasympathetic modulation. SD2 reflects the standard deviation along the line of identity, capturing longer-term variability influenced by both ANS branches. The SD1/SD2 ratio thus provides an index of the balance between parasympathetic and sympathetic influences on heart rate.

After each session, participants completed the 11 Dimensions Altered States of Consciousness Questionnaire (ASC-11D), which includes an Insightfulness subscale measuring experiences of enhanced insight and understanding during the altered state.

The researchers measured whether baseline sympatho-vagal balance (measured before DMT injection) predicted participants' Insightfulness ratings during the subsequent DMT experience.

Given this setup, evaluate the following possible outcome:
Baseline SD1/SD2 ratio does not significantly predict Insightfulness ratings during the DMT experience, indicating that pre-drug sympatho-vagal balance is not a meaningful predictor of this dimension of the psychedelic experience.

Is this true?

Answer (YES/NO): NO